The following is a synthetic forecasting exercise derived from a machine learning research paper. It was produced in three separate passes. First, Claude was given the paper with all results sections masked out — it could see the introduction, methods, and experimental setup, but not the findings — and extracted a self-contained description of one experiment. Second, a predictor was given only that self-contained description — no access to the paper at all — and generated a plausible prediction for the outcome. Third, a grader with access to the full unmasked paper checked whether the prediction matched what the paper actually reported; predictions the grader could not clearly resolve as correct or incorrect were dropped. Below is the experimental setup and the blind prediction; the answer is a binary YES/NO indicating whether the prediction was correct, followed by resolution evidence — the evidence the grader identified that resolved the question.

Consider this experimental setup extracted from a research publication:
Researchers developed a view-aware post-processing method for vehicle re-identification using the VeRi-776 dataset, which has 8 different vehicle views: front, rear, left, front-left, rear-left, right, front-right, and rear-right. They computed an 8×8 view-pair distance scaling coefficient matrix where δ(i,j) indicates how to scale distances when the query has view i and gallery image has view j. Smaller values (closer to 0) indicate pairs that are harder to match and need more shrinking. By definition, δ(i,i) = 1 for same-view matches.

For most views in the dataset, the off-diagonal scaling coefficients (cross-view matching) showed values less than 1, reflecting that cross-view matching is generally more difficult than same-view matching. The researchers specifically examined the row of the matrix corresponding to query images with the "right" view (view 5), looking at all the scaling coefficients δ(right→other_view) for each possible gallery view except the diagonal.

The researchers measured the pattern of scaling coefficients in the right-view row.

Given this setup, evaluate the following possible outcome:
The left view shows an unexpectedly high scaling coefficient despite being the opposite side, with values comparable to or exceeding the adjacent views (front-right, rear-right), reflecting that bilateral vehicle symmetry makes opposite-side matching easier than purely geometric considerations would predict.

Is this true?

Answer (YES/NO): NO